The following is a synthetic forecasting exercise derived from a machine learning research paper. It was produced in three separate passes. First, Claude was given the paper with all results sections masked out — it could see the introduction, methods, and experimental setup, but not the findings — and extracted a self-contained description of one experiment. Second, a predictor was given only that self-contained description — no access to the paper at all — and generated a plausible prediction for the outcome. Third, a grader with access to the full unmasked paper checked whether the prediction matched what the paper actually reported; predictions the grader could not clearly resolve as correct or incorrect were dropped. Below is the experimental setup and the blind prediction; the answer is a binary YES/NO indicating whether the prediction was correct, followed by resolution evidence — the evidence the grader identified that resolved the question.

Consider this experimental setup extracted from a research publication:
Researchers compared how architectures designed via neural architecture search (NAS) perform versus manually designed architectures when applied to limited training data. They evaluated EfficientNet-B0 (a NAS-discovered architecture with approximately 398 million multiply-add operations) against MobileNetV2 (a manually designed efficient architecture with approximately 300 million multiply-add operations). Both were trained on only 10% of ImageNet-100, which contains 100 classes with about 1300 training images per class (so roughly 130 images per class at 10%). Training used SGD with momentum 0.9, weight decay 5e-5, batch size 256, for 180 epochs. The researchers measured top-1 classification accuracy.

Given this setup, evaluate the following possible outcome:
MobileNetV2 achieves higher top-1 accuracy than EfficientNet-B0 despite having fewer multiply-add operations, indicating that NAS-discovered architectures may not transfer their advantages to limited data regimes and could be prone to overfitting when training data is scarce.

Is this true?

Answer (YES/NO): YES